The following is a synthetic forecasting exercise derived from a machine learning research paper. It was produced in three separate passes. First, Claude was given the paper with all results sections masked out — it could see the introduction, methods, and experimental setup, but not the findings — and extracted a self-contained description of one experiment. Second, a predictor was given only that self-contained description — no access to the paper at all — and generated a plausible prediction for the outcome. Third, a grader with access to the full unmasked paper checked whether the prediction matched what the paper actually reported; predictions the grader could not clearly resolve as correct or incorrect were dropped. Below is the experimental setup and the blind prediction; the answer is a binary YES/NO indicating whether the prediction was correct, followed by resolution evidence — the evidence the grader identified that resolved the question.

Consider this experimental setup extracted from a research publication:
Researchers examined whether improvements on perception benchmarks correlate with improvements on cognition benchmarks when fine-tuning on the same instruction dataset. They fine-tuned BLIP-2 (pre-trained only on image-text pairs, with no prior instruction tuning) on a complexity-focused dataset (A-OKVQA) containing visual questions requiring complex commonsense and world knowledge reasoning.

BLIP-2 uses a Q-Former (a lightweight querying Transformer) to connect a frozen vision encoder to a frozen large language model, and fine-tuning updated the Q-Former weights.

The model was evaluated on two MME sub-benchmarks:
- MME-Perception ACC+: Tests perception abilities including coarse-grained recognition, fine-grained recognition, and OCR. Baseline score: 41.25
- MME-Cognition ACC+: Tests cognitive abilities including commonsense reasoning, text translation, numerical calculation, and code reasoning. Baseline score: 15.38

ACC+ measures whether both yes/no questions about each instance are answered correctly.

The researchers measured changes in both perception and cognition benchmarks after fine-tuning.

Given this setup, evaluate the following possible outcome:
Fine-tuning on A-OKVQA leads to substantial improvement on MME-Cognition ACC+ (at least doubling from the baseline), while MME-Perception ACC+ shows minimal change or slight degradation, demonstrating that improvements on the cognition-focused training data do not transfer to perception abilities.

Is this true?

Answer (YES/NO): NO